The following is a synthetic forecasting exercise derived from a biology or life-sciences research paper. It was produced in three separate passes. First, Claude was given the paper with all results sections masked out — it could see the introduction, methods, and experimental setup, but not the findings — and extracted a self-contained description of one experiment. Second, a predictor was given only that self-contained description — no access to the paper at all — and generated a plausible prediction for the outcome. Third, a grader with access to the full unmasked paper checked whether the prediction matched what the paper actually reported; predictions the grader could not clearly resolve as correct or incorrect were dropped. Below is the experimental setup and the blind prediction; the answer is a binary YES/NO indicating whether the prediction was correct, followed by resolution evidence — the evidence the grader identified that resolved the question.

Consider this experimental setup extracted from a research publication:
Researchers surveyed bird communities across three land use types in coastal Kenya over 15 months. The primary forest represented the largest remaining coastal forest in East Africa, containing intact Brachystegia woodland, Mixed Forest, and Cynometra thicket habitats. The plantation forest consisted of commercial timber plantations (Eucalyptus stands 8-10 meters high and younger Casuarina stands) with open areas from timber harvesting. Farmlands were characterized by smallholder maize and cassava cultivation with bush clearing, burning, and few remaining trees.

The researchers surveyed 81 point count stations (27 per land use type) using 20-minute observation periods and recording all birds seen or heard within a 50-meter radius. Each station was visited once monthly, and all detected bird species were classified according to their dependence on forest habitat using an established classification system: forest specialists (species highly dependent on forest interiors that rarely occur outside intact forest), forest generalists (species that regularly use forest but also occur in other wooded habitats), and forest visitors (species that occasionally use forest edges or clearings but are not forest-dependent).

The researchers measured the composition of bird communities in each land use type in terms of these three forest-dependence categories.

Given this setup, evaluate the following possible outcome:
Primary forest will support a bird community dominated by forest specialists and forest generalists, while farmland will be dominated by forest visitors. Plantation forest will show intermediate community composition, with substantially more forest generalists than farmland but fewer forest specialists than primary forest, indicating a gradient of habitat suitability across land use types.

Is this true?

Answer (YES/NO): NO